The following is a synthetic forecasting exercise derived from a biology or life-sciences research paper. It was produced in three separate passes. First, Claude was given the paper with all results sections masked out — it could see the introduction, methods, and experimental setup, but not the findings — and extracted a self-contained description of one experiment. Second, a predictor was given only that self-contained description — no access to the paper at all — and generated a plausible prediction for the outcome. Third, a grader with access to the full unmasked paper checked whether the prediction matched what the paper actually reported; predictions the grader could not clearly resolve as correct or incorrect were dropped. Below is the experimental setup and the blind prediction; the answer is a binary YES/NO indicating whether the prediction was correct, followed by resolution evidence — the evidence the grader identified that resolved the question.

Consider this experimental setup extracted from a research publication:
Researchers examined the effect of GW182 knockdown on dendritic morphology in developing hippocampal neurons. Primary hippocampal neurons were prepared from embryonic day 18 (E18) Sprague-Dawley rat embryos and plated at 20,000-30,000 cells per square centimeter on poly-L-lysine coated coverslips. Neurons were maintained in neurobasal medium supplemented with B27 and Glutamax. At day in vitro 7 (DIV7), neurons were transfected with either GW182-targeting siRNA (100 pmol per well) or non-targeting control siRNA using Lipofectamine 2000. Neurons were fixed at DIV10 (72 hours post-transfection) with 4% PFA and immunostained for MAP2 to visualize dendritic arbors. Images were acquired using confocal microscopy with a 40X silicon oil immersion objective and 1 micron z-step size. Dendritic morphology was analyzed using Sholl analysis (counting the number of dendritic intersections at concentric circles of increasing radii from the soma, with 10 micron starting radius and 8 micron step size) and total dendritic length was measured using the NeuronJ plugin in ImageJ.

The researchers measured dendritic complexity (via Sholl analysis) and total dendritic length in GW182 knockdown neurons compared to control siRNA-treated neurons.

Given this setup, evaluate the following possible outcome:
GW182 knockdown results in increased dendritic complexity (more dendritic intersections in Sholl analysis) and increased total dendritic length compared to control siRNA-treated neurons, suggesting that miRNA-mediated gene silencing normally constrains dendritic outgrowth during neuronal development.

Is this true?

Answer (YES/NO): NO